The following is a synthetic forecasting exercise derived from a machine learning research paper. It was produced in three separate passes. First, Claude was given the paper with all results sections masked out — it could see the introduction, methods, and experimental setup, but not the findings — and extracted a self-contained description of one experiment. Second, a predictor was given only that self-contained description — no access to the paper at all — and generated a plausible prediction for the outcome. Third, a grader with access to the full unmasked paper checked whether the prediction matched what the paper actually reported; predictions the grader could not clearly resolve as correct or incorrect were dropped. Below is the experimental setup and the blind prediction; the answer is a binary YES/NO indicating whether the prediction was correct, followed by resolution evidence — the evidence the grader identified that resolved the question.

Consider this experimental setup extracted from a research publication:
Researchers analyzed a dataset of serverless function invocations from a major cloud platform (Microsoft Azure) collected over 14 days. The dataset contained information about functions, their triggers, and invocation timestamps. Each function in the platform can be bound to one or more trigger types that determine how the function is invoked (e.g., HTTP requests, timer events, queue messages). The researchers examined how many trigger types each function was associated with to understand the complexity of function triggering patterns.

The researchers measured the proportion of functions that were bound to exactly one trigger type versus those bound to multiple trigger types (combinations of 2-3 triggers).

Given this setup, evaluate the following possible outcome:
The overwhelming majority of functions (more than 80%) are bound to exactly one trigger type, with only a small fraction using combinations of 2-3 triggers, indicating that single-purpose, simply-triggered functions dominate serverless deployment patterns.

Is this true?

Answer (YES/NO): YES